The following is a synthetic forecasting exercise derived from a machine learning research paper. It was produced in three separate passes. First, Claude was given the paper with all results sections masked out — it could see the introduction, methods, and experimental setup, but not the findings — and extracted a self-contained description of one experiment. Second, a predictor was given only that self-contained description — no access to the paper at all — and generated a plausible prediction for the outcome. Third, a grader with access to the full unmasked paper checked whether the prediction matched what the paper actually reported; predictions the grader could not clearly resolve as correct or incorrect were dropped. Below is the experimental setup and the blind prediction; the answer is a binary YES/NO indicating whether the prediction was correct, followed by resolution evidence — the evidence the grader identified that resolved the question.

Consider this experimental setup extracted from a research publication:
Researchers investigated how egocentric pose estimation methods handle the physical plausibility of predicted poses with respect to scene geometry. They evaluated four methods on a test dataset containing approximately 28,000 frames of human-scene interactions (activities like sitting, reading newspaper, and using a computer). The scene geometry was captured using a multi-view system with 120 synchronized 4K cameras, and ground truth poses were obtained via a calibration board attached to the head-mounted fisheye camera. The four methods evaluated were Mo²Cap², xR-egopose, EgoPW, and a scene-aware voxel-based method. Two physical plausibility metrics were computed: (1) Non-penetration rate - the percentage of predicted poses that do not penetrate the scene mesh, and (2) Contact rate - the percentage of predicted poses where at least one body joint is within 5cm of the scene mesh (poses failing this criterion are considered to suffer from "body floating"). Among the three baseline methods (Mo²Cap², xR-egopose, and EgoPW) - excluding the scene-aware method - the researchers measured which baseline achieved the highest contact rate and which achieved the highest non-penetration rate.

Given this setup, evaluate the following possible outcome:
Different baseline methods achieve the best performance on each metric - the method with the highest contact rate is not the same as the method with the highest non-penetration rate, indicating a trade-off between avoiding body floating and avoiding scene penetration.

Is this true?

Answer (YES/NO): NO